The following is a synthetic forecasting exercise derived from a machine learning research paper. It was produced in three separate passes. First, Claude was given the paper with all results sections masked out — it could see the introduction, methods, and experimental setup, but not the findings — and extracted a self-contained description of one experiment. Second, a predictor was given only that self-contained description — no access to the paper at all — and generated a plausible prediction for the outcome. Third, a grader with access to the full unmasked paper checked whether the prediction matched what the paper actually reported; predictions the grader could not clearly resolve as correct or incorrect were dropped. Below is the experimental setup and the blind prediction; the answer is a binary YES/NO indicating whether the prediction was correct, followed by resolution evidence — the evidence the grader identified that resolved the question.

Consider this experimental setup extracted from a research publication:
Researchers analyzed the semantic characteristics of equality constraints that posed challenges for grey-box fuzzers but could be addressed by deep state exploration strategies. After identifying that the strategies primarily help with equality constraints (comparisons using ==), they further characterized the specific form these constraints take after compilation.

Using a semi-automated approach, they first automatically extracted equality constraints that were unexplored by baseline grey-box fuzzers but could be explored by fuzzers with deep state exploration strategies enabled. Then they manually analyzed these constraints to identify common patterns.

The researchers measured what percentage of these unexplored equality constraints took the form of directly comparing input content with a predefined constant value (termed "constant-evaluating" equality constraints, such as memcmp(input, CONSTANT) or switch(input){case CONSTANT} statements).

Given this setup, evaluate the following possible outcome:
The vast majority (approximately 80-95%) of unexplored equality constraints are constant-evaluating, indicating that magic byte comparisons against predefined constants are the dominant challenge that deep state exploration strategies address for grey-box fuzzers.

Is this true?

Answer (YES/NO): YES